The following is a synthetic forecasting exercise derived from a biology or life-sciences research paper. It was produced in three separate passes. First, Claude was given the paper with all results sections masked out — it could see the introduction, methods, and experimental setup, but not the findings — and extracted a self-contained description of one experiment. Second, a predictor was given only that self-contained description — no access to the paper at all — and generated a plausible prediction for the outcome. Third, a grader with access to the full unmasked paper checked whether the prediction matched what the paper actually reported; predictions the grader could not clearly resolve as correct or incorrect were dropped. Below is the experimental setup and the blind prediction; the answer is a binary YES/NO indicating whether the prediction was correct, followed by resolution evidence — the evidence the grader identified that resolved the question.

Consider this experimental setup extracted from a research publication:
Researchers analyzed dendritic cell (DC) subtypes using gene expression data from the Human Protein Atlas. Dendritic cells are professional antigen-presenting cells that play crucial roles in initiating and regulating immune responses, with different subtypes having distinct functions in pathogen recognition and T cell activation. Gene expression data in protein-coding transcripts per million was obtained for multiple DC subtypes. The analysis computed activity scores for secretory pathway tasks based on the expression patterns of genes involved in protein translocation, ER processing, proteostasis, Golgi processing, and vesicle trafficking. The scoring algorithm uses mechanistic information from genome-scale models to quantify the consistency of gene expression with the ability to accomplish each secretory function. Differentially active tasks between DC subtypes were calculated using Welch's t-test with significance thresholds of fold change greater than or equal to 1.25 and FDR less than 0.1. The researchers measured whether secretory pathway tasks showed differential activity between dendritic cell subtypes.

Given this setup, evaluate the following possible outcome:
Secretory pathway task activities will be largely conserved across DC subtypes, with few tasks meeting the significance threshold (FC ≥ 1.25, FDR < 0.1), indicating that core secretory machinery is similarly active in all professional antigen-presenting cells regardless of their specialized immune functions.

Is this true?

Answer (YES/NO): NO